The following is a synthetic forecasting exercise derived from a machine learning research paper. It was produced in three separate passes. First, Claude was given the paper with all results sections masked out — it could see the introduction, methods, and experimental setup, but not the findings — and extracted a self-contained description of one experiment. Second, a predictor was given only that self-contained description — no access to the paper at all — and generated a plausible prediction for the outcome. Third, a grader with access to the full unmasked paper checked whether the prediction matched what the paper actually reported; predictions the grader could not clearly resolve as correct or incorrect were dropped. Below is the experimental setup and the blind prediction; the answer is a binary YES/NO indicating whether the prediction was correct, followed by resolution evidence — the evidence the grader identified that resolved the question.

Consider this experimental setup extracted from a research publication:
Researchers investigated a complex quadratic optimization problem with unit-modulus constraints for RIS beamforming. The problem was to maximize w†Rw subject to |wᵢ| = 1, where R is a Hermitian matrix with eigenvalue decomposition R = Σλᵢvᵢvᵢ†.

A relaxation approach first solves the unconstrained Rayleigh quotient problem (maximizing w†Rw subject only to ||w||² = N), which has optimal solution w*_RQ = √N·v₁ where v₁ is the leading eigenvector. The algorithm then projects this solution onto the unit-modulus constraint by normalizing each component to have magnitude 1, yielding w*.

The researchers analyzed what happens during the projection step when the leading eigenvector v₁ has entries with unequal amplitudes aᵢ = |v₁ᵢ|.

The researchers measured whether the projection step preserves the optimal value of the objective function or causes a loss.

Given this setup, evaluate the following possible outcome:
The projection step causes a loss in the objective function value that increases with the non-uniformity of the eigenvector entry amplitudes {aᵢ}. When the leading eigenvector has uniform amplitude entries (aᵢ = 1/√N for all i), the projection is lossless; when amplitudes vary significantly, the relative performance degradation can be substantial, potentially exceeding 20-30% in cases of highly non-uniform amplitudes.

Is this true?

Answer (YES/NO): NO